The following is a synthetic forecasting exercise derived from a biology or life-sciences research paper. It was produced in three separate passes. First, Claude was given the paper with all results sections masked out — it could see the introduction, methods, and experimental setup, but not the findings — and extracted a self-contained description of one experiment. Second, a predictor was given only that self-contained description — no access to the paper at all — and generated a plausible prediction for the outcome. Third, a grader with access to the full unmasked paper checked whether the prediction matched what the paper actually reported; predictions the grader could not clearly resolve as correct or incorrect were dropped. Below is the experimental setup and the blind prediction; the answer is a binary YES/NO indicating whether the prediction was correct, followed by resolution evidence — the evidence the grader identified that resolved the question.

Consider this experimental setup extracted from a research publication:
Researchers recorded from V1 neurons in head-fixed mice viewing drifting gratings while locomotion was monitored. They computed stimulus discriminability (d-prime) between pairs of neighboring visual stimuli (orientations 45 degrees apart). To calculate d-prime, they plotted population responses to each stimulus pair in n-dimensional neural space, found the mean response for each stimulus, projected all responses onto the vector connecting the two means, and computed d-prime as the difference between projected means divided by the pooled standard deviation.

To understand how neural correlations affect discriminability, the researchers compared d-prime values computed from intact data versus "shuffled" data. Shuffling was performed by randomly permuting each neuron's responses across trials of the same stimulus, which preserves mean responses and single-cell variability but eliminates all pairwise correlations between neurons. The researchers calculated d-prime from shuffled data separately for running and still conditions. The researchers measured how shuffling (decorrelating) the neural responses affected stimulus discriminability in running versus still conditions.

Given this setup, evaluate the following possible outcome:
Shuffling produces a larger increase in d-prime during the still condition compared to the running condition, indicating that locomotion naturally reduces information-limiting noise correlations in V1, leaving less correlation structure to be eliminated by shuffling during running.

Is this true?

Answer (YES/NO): YES